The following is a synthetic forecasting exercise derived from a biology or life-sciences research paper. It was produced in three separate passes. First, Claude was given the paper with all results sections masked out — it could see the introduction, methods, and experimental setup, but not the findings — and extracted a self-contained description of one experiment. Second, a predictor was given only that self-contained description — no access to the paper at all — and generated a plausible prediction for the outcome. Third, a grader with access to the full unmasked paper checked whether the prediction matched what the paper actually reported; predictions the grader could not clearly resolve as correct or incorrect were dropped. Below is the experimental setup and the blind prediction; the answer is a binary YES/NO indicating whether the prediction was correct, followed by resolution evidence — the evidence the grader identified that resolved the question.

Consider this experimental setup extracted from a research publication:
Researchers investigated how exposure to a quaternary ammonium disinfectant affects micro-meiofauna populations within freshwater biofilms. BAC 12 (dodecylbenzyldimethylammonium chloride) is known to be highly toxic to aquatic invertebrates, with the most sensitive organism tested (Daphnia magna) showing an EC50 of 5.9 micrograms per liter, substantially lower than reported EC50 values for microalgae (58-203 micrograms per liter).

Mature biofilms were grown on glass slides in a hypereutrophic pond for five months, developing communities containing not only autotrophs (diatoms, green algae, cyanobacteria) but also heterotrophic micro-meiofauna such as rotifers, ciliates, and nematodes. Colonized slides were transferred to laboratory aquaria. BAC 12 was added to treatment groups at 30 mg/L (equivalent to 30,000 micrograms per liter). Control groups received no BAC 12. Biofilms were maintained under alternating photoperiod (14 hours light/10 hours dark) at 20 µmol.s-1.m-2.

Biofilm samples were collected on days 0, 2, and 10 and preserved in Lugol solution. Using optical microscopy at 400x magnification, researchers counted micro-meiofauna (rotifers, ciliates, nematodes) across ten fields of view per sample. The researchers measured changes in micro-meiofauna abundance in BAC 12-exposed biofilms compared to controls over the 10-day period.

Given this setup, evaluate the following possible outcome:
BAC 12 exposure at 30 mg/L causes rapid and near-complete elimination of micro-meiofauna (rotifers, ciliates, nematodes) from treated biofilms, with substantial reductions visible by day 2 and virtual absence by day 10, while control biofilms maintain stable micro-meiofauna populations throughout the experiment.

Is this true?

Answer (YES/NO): NO